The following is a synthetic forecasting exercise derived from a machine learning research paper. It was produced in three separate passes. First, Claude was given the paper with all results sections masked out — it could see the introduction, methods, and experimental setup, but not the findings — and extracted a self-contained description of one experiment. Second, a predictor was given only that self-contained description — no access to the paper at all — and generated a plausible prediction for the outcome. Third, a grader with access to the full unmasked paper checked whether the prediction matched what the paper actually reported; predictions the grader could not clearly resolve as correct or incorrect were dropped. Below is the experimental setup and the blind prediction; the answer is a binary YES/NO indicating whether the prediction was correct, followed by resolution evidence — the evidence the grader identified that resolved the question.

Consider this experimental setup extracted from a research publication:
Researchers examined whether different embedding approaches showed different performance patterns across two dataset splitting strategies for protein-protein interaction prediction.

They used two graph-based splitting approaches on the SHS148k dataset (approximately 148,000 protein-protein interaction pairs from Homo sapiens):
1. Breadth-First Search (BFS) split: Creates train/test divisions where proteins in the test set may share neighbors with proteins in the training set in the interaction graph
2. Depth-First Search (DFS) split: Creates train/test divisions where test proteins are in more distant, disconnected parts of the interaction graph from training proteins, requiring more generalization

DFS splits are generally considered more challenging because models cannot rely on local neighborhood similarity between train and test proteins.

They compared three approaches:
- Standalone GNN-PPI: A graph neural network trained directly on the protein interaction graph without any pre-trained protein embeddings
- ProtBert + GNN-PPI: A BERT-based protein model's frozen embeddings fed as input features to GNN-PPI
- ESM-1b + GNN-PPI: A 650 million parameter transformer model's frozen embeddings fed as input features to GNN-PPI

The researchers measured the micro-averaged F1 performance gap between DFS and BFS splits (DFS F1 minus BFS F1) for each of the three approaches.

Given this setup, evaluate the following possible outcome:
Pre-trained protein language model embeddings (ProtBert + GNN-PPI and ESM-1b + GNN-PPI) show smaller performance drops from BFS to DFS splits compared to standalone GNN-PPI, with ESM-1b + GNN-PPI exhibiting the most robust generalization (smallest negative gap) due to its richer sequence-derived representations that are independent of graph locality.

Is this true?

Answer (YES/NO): NO